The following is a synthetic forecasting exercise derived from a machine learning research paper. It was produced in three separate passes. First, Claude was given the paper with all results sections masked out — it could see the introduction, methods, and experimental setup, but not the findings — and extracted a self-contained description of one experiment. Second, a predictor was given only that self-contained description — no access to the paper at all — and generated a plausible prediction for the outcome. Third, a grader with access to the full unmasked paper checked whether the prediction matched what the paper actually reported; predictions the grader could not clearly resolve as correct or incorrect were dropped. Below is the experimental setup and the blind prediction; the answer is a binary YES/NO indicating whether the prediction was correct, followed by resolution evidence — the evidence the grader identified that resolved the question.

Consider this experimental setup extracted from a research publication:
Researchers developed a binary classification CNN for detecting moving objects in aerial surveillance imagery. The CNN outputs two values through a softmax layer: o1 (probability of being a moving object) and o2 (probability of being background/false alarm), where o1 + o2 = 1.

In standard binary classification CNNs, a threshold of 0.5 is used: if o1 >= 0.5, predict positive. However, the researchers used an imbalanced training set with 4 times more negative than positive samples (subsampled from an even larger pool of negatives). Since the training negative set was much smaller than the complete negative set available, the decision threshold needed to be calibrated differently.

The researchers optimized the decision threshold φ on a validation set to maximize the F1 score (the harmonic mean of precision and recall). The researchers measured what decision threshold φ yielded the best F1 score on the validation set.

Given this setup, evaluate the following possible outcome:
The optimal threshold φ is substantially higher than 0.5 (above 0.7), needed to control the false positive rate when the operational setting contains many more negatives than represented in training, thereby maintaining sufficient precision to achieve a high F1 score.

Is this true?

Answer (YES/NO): YES